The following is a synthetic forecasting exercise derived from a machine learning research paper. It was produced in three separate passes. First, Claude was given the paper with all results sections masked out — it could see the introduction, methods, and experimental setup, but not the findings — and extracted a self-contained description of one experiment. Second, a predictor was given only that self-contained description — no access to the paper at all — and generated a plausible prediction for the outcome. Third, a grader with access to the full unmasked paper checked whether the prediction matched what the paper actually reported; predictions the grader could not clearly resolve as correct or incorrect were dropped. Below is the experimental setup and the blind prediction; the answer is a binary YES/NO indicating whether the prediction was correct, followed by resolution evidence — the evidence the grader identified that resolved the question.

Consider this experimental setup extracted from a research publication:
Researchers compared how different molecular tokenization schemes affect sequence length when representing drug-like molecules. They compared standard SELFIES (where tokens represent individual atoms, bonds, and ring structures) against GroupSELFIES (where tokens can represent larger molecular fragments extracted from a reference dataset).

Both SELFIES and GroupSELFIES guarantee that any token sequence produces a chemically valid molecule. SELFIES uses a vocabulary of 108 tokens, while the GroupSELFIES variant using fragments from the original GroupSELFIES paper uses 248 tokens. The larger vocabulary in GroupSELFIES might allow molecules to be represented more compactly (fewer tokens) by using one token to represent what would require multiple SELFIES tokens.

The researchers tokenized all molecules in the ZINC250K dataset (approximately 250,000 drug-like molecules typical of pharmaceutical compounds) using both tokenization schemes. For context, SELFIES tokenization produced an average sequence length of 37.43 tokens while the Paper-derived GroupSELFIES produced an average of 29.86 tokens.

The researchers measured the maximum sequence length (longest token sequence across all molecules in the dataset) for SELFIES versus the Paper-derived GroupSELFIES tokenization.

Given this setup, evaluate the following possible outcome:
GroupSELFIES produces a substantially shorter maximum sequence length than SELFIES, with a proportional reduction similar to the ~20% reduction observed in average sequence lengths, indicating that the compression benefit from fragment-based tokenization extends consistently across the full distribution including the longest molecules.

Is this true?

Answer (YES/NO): NO